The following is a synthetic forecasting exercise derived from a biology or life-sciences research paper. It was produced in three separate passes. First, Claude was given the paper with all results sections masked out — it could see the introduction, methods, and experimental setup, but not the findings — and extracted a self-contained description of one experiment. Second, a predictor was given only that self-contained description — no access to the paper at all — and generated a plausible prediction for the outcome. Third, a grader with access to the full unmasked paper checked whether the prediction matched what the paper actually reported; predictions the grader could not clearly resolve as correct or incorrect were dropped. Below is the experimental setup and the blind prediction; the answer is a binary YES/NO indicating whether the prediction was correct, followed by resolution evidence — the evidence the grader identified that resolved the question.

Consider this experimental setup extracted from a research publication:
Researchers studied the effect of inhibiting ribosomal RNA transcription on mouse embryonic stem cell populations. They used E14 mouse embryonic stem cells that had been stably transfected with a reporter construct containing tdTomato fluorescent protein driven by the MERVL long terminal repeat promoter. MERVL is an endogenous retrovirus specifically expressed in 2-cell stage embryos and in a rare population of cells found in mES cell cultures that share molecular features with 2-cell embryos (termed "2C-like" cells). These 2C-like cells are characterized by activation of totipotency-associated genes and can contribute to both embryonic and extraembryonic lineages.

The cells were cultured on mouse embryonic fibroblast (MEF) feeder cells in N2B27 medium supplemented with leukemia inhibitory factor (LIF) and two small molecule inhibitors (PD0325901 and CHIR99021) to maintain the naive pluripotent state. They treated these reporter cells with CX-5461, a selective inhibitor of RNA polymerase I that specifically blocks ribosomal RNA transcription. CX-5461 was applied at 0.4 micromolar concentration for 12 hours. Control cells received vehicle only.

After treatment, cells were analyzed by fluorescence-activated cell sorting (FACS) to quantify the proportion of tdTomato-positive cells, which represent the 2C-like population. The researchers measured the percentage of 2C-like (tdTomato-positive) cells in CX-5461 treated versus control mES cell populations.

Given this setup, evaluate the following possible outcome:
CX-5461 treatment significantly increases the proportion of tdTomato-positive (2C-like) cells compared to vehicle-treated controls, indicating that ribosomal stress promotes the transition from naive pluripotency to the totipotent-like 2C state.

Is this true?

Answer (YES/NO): YES